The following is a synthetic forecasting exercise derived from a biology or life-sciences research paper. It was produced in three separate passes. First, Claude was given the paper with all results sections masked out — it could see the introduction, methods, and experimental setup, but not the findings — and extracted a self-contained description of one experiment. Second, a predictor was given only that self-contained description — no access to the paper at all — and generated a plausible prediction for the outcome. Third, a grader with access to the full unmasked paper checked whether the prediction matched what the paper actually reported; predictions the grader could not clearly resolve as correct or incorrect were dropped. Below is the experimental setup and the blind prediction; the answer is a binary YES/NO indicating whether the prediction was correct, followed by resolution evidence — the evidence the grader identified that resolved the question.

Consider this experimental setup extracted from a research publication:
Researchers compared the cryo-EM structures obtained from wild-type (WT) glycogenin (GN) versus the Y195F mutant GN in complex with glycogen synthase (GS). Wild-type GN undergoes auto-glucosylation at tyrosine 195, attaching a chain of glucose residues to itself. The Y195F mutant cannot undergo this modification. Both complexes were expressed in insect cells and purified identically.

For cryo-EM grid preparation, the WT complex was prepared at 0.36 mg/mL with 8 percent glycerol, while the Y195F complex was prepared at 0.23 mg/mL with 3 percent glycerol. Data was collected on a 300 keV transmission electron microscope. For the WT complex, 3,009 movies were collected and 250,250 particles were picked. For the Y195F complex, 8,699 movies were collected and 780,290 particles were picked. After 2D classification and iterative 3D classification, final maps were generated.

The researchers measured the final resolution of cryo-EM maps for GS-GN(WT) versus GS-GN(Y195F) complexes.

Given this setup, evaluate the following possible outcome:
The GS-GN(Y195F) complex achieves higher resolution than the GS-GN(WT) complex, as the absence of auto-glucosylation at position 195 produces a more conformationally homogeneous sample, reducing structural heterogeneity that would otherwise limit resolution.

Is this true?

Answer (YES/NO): YES